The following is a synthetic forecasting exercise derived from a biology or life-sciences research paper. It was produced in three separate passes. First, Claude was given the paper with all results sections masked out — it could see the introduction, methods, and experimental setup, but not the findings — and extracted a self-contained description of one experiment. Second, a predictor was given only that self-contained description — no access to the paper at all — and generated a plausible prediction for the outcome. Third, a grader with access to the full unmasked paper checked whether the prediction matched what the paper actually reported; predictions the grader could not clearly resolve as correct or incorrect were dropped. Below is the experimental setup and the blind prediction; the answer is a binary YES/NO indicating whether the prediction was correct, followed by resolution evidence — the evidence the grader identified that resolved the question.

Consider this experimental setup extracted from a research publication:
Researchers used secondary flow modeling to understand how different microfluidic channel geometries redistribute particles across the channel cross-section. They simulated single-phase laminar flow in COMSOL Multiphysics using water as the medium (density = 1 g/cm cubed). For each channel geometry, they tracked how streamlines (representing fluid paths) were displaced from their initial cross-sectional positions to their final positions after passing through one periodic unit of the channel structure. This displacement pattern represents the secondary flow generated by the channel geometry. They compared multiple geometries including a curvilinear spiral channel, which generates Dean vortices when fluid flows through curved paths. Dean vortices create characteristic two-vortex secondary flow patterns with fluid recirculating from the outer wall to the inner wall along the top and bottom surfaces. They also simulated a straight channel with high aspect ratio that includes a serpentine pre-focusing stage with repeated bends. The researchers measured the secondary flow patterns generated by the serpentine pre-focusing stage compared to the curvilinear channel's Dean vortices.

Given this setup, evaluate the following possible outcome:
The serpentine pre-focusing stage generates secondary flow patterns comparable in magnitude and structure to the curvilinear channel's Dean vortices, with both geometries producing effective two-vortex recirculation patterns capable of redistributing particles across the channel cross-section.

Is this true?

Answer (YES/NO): NO